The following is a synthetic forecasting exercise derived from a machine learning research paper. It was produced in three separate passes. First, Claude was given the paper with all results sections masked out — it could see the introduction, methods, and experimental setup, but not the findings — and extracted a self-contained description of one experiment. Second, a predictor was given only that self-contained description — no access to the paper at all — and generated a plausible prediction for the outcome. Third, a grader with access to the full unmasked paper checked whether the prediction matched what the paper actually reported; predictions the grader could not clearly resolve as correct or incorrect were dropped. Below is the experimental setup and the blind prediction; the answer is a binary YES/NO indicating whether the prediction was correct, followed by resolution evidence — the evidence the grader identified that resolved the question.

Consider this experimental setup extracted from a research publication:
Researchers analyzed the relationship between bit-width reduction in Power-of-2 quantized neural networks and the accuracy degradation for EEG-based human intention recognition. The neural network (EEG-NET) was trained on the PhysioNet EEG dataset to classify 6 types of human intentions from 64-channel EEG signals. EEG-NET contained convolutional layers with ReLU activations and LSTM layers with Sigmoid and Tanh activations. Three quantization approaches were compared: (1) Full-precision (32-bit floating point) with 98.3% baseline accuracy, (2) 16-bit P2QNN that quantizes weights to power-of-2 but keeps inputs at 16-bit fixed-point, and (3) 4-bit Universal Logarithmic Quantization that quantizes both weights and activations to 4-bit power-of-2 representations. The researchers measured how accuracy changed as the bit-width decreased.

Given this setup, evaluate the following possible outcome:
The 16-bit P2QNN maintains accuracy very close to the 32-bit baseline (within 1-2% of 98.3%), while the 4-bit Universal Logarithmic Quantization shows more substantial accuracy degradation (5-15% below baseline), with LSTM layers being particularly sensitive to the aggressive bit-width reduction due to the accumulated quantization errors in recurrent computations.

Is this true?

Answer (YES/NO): NO